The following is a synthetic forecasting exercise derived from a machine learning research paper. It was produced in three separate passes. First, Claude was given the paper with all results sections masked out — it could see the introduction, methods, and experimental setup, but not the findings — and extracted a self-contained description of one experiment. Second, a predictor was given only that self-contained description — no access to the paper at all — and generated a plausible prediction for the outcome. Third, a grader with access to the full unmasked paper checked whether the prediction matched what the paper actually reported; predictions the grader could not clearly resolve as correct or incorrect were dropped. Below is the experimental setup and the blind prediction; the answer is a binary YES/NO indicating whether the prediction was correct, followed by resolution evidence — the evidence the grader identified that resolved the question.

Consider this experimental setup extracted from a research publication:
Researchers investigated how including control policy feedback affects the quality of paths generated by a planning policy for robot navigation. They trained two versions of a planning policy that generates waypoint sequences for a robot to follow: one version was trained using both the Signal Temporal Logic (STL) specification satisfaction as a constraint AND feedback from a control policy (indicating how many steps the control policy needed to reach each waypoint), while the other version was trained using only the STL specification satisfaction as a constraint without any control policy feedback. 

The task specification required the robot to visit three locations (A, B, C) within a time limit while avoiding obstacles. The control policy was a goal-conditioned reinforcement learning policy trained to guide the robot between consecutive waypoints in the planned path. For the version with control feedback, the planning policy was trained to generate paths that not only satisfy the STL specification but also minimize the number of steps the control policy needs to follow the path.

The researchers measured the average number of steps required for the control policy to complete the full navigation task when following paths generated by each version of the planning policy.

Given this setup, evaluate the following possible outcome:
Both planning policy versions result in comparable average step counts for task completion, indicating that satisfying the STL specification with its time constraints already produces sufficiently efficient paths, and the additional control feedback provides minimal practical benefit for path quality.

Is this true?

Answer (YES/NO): NO